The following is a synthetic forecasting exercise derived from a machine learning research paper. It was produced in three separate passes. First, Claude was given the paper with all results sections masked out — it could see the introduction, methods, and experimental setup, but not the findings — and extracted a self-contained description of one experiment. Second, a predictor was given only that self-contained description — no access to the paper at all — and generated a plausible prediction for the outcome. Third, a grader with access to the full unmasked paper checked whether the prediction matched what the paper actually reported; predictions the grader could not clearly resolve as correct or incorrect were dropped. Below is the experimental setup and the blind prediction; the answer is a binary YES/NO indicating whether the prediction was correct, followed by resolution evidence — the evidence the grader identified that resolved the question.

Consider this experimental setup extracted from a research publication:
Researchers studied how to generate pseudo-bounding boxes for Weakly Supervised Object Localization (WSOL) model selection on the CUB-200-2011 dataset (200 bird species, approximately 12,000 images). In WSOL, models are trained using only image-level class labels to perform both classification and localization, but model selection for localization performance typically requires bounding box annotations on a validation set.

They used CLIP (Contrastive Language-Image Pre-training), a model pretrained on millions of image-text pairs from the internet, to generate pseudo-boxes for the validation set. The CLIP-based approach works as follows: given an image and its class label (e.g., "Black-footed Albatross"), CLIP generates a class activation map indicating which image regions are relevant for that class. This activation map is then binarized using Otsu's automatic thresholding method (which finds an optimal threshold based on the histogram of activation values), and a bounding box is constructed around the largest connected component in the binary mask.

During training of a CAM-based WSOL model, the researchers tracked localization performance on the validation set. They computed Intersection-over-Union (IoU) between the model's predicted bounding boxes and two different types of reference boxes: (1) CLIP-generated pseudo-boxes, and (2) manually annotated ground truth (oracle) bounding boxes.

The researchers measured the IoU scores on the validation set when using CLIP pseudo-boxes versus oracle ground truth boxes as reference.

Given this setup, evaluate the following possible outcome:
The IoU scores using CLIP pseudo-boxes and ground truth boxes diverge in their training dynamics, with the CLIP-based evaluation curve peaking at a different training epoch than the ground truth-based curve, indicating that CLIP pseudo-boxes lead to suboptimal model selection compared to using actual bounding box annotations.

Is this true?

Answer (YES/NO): NO